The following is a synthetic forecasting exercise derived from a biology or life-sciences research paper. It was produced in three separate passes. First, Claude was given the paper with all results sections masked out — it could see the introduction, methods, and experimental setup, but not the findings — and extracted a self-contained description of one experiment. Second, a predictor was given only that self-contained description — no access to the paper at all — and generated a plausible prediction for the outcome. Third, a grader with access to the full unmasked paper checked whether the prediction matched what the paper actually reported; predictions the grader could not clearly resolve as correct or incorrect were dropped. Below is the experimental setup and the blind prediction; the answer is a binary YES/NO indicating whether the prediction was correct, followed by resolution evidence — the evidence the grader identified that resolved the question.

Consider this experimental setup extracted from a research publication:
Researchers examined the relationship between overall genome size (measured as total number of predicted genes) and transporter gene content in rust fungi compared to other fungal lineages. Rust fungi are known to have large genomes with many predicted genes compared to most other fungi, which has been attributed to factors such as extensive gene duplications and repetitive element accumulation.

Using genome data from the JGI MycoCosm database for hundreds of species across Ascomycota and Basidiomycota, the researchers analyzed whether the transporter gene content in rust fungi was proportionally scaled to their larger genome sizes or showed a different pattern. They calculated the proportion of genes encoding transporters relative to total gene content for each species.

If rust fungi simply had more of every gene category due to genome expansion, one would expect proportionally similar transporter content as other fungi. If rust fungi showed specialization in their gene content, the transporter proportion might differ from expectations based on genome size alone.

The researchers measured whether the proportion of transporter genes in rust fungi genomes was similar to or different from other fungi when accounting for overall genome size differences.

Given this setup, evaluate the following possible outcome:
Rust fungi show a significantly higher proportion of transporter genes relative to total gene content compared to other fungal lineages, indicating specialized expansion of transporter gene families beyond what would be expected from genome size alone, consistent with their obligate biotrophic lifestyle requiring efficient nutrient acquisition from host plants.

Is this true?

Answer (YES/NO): NO